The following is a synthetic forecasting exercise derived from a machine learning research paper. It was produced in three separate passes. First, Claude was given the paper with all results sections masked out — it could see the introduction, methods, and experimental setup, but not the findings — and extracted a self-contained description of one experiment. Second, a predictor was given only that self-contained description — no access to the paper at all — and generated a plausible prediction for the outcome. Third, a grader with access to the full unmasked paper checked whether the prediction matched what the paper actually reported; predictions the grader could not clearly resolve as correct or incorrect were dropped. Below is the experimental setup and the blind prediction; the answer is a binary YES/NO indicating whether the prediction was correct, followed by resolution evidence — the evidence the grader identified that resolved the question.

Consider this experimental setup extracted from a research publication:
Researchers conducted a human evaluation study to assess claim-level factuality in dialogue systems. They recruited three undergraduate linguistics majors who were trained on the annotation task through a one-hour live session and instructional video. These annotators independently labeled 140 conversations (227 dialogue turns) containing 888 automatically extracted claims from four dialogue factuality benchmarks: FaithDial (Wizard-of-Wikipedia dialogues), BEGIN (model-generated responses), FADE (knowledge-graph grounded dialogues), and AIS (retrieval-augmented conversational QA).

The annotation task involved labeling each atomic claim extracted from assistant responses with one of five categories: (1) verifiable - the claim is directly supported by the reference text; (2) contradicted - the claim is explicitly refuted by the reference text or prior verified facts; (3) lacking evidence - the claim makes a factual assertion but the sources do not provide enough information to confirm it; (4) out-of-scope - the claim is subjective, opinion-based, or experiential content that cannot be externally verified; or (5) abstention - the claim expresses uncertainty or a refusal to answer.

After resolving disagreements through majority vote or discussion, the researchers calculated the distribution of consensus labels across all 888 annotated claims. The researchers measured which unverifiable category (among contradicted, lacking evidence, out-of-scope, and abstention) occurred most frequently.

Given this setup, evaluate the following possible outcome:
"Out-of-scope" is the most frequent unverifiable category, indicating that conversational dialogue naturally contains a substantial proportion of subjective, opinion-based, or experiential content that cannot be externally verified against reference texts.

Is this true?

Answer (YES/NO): YES